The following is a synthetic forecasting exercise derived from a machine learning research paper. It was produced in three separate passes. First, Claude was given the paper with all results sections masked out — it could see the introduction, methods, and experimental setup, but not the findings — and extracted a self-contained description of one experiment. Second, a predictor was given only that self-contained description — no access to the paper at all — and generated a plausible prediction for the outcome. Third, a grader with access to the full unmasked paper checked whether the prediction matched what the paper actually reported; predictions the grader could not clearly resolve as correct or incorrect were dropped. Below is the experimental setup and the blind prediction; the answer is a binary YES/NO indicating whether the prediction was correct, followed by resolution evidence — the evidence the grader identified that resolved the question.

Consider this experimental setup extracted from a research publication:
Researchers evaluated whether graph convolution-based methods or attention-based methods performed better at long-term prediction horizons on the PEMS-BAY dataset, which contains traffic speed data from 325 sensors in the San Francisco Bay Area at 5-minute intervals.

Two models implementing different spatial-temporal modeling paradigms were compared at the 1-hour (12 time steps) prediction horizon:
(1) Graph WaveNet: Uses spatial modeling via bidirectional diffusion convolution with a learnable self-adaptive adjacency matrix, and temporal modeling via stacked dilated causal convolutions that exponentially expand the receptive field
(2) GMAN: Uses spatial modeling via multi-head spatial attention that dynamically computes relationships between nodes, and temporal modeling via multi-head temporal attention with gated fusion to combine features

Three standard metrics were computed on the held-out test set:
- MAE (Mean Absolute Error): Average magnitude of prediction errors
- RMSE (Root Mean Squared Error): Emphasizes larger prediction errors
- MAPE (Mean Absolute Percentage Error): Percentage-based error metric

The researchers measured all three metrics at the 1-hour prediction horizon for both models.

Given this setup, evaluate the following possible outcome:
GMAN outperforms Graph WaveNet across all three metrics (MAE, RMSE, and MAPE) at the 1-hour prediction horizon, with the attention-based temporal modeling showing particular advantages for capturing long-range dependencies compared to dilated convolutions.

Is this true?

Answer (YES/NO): YES